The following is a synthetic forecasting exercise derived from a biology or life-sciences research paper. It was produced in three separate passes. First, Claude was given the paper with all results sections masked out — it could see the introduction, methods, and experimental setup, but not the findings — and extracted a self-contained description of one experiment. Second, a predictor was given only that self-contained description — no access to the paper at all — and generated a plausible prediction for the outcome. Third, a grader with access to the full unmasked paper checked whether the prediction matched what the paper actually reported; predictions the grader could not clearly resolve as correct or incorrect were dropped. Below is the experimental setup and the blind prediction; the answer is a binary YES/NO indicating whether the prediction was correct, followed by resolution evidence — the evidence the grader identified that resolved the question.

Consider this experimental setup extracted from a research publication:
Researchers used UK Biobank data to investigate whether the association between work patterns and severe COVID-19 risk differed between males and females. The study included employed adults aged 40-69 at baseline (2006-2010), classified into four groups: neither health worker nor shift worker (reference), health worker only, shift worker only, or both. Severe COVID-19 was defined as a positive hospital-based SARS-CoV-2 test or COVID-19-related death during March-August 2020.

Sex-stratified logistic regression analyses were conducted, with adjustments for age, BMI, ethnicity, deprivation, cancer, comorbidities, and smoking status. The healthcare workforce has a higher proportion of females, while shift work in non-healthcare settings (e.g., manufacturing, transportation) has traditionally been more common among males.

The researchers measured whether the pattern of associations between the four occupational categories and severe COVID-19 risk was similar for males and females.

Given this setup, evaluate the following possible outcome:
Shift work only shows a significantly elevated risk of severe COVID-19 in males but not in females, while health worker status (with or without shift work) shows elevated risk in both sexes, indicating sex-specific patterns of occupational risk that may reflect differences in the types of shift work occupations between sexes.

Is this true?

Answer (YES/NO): NO